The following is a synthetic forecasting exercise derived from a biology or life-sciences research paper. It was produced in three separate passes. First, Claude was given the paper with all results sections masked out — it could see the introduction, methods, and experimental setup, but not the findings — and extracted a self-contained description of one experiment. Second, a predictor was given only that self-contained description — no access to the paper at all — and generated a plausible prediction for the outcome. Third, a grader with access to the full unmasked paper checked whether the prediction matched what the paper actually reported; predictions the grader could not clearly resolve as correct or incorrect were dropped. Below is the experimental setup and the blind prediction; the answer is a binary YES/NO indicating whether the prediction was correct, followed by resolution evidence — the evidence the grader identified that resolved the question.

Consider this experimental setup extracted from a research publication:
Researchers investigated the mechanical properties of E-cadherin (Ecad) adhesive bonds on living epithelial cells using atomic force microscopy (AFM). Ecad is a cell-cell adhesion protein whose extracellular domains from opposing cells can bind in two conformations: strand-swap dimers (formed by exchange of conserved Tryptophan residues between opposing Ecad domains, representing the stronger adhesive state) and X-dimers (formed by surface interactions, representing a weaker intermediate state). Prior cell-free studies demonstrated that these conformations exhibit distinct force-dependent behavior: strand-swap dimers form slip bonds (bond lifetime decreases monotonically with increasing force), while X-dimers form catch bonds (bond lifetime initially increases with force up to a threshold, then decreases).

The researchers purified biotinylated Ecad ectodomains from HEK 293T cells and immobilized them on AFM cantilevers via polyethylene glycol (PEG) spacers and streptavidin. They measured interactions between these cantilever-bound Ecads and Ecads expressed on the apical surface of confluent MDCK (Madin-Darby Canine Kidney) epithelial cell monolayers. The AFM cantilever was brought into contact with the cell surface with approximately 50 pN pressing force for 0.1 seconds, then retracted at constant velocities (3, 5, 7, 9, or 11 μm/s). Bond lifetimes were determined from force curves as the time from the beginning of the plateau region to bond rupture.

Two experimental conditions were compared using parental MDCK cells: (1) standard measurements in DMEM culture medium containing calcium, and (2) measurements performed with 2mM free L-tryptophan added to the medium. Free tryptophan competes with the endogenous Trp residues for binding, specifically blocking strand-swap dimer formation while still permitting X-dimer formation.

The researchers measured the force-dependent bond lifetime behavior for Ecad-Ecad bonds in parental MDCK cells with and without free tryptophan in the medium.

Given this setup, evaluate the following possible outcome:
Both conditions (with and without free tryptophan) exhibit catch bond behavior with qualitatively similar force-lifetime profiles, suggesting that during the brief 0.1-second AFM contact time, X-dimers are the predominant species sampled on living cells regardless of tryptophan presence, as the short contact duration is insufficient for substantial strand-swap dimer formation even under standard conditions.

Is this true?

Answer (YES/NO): NO